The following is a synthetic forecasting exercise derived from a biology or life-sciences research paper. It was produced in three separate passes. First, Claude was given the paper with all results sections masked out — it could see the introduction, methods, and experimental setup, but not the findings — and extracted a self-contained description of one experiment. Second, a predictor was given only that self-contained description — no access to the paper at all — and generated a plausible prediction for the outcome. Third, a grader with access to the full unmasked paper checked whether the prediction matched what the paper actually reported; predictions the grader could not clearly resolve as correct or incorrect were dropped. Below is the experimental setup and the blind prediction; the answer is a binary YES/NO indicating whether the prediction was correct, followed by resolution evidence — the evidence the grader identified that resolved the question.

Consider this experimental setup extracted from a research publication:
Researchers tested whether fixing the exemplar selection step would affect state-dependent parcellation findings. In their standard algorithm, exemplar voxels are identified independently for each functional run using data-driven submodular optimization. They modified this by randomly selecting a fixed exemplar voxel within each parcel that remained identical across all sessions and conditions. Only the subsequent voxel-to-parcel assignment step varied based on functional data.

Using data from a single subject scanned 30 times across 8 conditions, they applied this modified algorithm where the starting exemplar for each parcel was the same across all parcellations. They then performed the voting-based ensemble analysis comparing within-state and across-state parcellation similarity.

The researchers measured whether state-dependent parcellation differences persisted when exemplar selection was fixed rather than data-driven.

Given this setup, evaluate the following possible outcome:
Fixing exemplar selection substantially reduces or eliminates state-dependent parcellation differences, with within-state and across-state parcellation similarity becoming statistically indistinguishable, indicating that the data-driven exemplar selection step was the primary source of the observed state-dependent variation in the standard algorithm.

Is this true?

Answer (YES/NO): NO